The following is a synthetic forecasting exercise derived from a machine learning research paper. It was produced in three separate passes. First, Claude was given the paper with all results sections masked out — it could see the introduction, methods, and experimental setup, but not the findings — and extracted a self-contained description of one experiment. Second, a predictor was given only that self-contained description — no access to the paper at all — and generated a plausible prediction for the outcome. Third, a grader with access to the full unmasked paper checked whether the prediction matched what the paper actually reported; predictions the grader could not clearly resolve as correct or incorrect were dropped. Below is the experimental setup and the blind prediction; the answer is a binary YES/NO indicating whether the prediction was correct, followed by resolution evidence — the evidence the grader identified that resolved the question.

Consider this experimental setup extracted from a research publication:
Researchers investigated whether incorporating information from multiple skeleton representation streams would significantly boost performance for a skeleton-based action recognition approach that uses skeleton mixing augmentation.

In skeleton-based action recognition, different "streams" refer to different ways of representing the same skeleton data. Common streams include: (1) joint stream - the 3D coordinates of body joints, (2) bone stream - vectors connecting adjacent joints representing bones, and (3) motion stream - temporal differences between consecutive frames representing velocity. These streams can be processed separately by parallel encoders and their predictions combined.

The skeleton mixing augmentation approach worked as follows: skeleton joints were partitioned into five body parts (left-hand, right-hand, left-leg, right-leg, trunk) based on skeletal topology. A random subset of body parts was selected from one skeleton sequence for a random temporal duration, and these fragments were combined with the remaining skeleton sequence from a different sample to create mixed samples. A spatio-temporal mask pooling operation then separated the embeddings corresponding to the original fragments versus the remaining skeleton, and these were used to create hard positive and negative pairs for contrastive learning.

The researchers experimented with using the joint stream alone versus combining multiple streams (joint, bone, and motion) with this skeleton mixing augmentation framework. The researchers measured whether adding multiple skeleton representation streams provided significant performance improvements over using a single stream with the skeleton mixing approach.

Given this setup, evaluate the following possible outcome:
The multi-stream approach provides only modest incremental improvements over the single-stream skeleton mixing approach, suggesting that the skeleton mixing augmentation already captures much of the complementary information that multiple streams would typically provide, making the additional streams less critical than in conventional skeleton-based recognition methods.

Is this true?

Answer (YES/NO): YES